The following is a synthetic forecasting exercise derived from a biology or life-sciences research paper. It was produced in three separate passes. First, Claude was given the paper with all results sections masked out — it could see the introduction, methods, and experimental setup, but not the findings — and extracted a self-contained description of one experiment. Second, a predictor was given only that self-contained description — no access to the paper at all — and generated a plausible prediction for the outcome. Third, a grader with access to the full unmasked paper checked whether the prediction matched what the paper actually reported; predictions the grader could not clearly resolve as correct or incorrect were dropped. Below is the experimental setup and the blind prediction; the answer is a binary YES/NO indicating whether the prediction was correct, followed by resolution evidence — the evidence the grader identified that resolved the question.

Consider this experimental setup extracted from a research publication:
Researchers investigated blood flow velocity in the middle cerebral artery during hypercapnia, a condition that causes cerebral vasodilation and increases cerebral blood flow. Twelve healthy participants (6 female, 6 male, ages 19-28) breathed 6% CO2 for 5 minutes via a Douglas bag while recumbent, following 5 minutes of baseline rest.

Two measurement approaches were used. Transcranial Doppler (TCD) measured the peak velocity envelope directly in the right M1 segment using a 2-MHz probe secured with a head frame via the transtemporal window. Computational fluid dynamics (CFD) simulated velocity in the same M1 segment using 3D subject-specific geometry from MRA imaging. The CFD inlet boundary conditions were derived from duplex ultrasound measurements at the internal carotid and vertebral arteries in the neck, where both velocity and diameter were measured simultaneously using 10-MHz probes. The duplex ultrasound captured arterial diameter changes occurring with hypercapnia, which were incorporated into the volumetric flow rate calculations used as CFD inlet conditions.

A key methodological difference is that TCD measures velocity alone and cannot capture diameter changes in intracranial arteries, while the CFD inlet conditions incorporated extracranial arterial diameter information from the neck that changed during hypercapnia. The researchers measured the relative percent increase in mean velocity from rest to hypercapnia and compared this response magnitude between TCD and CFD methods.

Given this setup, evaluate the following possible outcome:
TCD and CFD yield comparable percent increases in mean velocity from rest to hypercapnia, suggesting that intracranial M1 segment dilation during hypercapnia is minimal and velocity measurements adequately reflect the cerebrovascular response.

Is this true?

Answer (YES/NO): NO